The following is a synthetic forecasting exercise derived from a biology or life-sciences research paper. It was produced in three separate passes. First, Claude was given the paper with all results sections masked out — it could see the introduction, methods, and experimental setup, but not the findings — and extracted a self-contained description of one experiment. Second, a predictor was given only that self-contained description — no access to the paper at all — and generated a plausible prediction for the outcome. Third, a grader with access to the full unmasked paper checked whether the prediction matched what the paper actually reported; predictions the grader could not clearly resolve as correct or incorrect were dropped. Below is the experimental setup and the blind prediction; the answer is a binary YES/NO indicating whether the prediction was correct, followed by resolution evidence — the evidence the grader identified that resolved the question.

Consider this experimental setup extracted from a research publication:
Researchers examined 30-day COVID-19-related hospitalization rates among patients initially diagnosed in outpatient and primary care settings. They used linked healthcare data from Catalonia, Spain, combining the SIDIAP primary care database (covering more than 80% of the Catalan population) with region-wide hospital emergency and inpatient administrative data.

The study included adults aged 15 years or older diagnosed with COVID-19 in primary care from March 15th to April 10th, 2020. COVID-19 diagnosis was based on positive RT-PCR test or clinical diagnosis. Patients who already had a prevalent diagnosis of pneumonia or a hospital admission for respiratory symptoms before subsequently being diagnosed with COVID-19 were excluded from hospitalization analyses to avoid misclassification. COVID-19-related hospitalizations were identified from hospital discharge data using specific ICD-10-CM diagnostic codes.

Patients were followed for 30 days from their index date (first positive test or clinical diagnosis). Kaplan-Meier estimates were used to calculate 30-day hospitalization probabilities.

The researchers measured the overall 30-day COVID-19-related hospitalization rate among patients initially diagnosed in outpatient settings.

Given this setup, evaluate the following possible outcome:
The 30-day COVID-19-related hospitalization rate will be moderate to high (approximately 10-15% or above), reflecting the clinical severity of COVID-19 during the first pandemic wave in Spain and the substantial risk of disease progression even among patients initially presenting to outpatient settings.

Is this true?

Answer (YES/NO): YES